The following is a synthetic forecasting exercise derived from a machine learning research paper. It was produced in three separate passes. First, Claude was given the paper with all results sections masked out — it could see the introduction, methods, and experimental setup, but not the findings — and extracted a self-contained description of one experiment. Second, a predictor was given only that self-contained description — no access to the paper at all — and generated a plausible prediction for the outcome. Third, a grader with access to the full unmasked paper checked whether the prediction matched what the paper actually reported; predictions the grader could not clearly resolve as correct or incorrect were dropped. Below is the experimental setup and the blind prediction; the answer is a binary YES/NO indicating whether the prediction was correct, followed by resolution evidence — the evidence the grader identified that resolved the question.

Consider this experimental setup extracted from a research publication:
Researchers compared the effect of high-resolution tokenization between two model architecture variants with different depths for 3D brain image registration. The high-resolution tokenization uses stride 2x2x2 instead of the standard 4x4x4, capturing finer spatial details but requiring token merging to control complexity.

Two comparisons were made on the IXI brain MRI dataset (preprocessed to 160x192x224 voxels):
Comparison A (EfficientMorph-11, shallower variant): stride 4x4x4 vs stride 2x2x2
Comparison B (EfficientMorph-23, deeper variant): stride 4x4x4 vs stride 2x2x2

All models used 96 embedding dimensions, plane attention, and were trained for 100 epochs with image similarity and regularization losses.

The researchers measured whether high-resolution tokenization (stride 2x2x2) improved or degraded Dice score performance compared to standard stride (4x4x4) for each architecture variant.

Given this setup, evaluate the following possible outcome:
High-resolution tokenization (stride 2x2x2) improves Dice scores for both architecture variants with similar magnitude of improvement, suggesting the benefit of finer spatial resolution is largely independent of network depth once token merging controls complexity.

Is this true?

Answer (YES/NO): NO